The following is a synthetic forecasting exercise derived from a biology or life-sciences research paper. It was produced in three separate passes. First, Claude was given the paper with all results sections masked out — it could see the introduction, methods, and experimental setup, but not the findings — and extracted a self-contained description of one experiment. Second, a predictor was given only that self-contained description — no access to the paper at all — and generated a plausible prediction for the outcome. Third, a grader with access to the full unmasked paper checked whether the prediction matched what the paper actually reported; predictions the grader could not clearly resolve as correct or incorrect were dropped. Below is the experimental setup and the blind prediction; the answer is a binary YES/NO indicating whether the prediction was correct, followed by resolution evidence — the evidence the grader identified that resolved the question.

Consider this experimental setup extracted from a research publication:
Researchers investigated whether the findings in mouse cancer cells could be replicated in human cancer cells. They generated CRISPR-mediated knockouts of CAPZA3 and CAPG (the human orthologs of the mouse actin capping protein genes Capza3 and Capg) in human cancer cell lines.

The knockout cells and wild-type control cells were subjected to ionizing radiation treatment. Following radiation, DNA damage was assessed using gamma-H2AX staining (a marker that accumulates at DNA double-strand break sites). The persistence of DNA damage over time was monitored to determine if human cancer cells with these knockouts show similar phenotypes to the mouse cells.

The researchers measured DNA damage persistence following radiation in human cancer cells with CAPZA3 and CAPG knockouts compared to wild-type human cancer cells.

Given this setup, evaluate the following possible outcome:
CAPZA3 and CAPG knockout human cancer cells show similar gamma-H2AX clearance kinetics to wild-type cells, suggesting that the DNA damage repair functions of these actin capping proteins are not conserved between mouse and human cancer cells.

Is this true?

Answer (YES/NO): NO